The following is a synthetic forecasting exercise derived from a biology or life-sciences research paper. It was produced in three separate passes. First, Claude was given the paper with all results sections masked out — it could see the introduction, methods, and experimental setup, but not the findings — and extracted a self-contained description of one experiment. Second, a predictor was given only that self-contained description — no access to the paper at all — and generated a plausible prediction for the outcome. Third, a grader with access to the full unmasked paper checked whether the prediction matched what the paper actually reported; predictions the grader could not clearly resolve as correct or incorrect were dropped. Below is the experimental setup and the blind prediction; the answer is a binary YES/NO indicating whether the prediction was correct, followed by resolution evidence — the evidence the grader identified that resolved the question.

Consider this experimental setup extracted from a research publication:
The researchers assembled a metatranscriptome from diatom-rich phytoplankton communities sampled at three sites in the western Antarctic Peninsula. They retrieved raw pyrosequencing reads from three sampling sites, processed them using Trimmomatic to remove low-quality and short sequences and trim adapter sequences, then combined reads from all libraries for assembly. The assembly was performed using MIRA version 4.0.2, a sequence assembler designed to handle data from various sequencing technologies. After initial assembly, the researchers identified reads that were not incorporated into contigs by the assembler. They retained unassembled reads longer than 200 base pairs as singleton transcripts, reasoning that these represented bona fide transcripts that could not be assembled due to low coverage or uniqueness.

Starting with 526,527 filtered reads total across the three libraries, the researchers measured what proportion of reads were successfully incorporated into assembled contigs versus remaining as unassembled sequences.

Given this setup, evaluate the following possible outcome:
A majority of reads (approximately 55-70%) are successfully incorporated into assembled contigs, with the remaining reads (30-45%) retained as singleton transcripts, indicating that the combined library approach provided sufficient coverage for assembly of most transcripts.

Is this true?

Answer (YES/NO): NO